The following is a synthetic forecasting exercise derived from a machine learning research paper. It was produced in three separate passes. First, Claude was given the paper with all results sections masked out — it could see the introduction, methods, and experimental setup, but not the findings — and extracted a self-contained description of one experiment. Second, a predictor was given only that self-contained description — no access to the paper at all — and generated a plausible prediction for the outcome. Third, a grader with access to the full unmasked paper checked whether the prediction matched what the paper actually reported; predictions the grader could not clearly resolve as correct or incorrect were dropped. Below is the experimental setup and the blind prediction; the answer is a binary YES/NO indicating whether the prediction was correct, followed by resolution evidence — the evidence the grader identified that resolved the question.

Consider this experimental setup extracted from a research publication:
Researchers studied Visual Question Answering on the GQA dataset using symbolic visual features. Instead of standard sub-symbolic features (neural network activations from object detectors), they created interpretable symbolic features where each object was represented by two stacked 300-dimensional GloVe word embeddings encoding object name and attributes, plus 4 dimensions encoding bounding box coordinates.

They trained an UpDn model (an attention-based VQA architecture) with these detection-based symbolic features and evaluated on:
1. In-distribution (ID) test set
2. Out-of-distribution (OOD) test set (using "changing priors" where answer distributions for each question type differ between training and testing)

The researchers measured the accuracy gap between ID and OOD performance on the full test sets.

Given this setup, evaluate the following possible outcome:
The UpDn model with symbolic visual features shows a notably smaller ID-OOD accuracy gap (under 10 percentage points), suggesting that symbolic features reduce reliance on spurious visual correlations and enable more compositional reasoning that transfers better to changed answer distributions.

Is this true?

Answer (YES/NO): NO